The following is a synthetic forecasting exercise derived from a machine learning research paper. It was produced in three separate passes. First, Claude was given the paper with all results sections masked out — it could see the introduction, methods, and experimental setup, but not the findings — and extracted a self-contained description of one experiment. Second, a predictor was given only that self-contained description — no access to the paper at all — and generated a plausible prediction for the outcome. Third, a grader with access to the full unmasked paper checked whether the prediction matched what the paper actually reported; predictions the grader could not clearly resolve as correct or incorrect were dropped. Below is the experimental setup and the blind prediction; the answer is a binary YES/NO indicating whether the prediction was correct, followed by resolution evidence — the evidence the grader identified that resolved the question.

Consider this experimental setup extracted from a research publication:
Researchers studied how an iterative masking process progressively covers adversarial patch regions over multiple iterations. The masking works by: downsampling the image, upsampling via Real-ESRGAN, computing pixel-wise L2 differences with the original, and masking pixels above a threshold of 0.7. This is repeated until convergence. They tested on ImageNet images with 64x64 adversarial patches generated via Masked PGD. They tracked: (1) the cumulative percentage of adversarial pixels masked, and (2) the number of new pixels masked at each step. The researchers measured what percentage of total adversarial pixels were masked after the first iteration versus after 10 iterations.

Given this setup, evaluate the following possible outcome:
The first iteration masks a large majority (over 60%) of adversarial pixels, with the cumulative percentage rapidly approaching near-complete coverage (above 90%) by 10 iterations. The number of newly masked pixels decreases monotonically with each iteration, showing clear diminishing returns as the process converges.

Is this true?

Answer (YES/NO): NO